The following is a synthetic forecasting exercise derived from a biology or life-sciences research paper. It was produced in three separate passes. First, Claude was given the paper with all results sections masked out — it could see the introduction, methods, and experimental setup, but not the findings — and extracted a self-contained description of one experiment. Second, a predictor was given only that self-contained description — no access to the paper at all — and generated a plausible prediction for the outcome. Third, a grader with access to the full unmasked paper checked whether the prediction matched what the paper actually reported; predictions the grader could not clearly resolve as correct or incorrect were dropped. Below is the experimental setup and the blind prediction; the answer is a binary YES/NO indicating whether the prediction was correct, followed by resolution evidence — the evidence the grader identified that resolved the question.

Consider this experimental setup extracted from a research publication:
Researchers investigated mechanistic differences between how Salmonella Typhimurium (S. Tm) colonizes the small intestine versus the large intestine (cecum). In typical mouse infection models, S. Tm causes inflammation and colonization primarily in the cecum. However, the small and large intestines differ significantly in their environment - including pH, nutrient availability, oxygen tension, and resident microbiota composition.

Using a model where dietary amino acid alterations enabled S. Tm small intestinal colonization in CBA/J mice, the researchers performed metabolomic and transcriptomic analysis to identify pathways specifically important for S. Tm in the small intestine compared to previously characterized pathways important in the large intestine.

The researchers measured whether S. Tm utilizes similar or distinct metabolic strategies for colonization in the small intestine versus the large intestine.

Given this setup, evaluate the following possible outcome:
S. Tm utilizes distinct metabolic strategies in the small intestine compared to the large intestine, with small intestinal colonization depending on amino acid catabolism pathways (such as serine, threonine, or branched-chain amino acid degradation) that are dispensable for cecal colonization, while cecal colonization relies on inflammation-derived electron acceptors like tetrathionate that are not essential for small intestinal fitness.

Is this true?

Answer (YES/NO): NO